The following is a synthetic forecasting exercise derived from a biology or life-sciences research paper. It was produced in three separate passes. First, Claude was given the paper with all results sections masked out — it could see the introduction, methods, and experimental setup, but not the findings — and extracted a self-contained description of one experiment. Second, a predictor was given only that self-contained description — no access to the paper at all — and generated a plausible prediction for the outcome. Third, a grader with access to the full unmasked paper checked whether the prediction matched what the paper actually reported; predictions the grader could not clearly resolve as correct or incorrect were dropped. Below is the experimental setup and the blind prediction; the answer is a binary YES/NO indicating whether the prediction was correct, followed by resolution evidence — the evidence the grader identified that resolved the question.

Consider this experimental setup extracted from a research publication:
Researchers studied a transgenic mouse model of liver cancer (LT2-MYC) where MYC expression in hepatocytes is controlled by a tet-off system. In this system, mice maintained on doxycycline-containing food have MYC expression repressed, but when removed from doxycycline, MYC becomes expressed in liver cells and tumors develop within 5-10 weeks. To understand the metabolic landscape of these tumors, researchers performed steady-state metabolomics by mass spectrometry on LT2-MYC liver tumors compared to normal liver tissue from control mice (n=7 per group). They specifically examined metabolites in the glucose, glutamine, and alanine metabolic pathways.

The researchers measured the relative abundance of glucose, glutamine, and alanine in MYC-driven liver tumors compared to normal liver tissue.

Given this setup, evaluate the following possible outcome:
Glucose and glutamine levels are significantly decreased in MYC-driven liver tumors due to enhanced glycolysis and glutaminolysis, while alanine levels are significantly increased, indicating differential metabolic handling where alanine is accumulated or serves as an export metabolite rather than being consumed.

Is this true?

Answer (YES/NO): NO